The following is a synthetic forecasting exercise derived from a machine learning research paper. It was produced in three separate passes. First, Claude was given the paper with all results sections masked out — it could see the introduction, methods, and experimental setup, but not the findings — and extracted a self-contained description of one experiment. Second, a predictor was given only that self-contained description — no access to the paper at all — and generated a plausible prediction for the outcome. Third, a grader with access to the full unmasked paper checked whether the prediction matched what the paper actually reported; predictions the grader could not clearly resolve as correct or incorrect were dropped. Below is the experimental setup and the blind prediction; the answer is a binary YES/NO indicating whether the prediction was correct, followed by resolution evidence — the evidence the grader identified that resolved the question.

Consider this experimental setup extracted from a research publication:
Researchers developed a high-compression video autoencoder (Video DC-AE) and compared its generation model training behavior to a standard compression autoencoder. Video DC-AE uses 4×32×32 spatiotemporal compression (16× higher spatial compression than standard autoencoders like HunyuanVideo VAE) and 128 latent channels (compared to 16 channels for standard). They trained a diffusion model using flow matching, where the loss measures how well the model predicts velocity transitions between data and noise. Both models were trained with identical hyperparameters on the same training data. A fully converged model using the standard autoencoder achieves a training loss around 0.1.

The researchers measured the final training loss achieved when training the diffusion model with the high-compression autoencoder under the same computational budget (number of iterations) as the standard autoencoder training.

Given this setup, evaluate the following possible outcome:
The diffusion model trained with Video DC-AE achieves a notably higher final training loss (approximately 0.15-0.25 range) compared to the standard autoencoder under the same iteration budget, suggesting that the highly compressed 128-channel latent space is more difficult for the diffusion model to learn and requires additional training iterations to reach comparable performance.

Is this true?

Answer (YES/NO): NO